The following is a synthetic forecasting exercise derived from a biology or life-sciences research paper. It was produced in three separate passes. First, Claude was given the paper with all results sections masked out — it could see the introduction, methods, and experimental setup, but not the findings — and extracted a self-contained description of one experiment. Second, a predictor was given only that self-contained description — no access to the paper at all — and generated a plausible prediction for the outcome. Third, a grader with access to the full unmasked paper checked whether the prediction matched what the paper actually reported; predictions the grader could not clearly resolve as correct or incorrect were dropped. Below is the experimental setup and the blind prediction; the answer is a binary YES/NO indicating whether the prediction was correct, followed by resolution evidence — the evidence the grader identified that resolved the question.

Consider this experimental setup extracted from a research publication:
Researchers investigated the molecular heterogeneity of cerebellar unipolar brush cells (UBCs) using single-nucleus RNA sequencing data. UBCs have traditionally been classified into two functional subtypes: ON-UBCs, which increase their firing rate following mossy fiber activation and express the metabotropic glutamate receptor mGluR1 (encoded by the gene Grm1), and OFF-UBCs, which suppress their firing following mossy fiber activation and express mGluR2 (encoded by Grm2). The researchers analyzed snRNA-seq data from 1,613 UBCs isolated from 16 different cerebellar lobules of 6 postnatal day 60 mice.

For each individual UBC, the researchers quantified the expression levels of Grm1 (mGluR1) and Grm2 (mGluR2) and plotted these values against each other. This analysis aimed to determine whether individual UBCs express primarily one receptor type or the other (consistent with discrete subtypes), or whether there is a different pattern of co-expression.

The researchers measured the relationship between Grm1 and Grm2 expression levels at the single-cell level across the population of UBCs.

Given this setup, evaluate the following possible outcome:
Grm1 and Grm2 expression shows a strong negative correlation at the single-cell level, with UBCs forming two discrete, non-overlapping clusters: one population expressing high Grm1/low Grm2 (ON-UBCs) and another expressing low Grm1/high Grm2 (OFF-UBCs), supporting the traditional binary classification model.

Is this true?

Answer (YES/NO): NO